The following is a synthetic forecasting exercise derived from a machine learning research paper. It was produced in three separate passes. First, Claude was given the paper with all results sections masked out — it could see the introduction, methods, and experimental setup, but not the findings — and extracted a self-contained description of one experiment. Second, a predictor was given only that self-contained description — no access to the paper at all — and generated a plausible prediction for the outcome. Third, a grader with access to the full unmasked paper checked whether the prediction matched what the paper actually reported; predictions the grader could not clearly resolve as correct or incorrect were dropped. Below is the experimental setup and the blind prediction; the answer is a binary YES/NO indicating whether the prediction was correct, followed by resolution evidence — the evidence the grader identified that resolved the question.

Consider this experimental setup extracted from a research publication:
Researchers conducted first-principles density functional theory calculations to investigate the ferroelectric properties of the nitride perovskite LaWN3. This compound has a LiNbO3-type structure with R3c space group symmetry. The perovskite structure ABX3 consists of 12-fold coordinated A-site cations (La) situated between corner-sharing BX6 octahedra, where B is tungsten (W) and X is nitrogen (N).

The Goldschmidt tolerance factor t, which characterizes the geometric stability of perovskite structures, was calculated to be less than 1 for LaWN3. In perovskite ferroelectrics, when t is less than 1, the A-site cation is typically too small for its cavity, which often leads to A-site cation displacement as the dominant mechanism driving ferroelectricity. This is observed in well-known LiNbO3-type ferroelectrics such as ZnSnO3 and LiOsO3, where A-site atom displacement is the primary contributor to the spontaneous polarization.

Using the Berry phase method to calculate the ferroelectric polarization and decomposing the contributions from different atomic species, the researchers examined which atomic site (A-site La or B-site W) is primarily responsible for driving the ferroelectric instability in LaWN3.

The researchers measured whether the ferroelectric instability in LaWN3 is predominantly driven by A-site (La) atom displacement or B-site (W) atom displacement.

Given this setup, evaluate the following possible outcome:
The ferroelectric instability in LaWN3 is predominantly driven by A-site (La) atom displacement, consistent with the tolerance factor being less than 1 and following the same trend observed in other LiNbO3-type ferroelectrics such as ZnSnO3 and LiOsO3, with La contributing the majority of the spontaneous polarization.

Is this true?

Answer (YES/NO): NO